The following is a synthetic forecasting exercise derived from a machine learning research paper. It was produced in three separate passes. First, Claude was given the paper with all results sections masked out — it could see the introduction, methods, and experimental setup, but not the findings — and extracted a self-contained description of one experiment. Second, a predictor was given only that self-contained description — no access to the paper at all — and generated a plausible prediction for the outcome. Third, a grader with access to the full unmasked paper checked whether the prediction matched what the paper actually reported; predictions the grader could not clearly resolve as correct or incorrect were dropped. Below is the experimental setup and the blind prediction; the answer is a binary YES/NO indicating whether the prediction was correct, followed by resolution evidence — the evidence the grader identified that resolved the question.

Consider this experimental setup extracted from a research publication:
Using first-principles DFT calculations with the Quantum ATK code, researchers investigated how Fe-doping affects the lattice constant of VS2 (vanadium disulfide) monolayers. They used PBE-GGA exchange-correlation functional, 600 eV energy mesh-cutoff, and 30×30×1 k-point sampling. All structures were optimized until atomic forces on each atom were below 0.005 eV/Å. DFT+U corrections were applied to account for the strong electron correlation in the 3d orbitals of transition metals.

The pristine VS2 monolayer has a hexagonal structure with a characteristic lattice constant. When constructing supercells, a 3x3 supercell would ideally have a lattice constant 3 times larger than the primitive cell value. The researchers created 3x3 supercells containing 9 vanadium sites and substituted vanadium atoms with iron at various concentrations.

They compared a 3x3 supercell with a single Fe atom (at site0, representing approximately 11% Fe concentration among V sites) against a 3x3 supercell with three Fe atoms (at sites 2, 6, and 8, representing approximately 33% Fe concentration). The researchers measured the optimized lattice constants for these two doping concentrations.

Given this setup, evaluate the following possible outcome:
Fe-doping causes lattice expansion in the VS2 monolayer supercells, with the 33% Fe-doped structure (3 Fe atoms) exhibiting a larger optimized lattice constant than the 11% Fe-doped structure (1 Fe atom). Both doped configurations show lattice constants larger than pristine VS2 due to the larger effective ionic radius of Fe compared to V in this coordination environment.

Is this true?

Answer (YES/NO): NO